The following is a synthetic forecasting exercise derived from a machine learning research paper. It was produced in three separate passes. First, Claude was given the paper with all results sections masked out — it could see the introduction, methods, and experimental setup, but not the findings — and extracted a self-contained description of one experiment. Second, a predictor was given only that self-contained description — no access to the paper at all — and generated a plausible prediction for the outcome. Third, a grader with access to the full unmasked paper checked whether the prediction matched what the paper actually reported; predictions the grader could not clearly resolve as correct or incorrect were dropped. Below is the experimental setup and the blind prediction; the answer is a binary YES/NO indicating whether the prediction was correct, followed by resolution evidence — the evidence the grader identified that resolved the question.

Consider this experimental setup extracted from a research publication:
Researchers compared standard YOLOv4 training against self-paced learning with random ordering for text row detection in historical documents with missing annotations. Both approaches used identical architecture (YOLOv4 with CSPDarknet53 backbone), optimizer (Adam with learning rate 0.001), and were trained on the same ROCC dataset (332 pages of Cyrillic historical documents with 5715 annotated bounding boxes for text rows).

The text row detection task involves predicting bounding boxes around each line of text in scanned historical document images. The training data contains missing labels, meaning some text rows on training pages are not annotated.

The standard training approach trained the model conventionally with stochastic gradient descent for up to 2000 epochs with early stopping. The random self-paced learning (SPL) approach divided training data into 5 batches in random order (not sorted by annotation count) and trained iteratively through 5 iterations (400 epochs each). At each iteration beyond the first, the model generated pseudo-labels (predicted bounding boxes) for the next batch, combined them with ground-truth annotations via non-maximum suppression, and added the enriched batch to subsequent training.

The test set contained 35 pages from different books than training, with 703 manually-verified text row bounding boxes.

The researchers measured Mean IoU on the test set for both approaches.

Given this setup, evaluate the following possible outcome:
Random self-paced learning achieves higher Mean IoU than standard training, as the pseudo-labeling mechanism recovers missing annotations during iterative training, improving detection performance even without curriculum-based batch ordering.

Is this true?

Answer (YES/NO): NO